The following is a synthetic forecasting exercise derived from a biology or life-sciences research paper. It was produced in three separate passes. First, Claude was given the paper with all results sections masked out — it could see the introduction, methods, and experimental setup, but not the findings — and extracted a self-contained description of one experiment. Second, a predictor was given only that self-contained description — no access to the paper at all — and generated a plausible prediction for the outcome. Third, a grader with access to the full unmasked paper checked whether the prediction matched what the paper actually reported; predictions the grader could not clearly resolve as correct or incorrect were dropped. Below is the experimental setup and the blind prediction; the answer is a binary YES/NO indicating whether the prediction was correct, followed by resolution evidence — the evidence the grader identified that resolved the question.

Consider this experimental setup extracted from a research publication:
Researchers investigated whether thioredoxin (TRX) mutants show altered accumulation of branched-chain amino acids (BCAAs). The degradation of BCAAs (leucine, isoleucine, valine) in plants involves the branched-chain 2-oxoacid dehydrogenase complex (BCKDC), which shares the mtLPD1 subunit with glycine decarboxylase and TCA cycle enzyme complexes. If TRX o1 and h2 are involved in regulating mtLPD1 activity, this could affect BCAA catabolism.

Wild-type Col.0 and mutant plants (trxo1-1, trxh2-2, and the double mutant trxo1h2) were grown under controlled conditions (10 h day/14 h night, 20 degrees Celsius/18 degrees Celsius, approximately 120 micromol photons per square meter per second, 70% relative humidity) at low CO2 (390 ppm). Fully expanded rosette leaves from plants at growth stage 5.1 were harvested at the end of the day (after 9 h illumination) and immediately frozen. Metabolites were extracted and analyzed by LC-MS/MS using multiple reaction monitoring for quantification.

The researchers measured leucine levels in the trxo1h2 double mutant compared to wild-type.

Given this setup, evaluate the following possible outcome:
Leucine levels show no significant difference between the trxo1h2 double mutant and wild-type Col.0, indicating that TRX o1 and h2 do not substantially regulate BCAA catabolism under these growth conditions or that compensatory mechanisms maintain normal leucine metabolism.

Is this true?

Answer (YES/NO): YES